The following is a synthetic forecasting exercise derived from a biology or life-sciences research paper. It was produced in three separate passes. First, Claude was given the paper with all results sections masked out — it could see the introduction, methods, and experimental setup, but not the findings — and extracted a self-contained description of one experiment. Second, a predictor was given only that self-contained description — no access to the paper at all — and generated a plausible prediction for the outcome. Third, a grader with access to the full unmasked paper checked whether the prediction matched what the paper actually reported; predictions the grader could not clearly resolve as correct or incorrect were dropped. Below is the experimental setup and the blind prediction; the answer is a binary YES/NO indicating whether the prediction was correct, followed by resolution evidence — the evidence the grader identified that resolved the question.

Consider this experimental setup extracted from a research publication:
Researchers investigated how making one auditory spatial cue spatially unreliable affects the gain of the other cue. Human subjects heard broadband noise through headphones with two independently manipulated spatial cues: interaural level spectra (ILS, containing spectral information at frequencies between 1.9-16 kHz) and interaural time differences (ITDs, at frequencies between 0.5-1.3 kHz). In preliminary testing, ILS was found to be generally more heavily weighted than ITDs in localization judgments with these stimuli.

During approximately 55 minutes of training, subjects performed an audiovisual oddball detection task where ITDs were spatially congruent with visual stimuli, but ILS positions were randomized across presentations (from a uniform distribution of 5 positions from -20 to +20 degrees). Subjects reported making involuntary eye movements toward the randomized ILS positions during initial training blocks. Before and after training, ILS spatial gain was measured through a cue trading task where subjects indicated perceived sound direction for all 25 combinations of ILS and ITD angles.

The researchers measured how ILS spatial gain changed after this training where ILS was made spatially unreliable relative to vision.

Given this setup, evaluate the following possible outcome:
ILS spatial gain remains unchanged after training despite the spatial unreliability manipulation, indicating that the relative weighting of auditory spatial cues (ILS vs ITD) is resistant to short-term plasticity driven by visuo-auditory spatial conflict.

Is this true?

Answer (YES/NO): NO